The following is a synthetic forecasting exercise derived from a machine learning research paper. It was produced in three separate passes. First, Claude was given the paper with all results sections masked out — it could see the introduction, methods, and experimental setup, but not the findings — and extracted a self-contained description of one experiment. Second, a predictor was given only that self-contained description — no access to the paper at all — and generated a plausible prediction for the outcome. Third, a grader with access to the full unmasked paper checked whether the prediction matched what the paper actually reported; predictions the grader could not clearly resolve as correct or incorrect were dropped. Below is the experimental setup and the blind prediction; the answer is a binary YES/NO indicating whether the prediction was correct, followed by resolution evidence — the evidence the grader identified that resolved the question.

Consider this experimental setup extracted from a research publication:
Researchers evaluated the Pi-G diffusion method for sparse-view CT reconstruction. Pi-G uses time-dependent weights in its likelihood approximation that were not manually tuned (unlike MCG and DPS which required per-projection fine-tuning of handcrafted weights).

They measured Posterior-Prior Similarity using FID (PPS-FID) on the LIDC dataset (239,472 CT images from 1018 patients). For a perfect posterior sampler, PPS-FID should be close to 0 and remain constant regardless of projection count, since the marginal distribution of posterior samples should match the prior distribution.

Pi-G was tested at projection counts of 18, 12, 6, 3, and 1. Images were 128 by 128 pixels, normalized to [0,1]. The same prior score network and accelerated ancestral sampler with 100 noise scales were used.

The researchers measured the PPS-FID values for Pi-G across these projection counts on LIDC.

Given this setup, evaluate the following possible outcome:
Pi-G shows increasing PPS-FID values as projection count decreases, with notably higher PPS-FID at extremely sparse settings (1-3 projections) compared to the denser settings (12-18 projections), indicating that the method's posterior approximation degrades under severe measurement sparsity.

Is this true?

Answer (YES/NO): NO